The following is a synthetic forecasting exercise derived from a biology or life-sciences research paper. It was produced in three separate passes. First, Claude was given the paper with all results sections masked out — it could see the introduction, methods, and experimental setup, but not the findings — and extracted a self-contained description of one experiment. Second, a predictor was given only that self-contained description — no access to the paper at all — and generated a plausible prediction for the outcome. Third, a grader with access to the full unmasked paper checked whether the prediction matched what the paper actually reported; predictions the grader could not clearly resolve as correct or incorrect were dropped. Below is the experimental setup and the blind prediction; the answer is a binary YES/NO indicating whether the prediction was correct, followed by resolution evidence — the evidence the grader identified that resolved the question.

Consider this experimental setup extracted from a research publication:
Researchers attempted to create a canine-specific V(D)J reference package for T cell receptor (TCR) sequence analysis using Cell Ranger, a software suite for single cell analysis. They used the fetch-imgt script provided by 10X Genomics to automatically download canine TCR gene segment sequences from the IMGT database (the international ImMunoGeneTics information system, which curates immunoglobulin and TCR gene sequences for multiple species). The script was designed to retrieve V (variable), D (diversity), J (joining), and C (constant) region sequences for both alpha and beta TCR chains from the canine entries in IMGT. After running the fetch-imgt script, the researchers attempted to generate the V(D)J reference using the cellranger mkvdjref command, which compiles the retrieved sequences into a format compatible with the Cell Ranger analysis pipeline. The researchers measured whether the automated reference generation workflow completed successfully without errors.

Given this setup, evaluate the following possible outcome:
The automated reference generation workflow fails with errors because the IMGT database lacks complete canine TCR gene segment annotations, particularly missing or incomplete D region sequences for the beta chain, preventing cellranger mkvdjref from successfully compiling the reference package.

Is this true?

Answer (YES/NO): NO